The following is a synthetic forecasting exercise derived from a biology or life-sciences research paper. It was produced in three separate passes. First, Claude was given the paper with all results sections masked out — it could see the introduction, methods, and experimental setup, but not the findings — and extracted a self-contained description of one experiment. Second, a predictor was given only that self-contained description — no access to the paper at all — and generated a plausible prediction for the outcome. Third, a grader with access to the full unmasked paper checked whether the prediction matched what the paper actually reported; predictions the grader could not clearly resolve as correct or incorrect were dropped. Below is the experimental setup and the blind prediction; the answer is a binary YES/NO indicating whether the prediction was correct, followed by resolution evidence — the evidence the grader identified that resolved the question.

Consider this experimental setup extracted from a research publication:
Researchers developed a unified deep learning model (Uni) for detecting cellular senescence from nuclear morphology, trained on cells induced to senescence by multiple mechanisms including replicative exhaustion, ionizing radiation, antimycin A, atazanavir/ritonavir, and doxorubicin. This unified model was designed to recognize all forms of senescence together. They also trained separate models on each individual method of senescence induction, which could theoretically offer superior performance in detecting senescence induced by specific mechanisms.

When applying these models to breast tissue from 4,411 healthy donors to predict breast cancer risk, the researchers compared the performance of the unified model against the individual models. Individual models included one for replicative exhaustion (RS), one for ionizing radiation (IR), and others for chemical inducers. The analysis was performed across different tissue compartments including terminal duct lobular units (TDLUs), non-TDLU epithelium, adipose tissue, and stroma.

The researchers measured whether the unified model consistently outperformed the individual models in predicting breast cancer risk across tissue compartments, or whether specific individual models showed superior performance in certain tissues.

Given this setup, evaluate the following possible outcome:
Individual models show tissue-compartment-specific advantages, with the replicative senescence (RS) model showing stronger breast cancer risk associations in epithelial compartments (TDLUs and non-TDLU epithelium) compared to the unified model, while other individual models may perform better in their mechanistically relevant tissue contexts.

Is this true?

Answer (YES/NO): NO